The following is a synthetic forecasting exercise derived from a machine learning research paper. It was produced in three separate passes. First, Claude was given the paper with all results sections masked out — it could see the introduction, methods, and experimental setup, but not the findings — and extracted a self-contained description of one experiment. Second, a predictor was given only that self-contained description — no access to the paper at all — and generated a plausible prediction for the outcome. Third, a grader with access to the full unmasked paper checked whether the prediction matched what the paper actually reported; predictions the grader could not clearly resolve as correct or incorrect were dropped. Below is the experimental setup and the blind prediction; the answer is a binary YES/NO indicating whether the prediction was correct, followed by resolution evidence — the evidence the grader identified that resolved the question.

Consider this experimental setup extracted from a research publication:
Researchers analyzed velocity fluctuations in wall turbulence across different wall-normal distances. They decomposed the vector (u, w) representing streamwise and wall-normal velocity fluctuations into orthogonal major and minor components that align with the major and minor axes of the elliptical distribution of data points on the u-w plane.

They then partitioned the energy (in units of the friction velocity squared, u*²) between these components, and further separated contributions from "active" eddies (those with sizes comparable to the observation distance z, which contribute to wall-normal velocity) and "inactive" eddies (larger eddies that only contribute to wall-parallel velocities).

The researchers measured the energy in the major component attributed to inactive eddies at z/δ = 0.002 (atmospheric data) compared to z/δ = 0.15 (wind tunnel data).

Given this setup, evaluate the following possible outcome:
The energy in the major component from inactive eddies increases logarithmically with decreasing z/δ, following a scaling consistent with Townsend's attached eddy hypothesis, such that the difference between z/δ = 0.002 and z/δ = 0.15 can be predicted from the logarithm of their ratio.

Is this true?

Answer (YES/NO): YES